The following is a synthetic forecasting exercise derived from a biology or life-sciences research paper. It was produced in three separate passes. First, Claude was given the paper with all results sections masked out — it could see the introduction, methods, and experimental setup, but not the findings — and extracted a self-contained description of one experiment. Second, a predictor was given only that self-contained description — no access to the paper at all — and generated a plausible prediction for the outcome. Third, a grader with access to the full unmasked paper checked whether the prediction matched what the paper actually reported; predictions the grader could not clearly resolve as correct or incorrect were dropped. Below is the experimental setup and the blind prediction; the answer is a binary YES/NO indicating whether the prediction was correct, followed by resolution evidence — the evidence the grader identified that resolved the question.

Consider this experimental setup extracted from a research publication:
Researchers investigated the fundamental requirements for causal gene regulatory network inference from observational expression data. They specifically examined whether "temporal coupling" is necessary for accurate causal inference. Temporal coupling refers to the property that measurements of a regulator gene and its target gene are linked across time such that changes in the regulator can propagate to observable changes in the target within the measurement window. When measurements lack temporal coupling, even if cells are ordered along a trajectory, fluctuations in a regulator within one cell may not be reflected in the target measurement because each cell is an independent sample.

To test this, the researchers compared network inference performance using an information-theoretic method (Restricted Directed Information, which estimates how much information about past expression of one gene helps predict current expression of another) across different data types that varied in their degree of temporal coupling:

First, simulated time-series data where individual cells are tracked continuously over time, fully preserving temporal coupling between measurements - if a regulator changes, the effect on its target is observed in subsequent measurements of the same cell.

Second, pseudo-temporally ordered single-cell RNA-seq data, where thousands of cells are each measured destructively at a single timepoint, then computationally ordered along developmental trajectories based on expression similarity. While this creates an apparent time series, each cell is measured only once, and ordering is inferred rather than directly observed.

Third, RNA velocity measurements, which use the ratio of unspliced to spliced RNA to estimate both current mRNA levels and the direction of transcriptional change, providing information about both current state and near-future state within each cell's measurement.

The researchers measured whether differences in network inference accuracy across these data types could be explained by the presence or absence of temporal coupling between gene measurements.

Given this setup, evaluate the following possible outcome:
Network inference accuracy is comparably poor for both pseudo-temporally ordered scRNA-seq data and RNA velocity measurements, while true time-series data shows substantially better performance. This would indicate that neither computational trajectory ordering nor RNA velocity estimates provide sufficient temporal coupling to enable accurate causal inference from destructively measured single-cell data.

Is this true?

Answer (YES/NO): NO